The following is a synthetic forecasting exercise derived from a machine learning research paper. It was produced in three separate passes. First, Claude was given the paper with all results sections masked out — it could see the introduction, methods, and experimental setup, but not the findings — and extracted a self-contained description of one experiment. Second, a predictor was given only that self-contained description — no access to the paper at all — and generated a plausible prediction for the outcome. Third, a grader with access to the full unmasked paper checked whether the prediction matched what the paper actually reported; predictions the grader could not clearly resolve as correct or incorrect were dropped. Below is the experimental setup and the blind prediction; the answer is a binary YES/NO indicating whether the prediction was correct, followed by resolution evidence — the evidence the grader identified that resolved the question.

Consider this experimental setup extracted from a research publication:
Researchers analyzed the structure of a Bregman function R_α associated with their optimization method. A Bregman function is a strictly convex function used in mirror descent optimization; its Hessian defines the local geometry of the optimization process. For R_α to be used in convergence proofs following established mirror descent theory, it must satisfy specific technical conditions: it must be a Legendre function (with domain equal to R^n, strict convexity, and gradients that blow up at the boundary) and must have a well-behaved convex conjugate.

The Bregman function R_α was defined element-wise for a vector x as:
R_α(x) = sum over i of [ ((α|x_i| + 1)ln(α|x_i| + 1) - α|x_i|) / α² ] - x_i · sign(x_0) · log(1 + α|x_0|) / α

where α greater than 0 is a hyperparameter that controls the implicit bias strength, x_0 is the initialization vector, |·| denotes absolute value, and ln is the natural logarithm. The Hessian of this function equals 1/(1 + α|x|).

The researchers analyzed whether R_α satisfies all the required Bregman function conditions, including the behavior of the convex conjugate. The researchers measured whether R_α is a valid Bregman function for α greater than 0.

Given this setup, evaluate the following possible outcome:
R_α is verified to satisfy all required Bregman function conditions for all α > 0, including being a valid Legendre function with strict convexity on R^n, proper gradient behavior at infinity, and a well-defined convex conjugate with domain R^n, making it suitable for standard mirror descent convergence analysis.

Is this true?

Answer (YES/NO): YES